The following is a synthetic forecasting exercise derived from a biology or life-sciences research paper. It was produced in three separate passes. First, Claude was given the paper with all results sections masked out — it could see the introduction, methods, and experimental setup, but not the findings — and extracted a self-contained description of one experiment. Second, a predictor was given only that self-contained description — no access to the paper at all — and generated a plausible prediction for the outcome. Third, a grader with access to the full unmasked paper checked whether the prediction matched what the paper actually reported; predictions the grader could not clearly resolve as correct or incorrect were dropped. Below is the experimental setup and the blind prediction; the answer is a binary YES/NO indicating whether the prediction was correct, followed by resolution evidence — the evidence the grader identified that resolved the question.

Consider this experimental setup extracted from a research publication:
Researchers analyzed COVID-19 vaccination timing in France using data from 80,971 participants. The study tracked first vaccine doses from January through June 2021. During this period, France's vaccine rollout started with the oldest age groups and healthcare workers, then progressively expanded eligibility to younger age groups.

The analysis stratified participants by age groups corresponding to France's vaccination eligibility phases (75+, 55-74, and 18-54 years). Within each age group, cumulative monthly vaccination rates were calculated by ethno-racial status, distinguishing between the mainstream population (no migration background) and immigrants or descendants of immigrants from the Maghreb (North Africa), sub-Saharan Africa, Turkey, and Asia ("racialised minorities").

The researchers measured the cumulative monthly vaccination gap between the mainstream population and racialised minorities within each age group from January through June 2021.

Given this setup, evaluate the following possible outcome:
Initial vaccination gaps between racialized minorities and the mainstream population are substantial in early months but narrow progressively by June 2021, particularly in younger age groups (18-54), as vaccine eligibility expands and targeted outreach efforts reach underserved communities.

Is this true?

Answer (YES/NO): NO